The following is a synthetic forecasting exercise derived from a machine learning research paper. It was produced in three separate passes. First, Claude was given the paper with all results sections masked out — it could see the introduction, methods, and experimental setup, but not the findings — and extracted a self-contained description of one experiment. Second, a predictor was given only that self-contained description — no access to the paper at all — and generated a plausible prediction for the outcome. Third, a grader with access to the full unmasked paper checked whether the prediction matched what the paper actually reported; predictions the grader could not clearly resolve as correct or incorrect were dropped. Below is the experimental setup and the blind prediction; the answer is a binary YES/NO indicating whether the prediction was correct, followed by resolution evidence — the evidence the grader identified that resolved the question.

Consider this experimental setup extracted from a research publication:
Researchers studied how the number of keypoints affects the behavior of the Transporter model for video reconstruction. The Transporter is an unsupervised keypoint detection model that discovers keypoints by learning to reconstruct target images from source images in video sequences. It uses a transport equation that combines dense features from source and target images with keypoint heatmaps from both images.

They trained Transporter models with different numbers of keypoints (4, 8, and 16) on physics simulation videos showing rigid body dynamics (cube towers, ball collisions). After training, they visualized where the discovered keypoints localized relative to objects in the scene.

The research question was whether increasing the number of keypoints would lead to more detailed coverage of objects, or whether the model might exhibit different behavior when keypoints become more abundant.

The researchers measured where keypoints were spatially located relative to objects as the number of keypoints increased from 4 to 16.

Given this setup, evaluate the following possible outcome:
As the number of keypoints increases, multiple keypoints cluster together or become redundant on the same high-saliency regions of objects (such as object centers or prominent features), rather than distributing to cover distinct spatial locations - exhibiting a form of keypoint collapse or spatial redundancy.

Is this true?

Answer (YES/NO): NO